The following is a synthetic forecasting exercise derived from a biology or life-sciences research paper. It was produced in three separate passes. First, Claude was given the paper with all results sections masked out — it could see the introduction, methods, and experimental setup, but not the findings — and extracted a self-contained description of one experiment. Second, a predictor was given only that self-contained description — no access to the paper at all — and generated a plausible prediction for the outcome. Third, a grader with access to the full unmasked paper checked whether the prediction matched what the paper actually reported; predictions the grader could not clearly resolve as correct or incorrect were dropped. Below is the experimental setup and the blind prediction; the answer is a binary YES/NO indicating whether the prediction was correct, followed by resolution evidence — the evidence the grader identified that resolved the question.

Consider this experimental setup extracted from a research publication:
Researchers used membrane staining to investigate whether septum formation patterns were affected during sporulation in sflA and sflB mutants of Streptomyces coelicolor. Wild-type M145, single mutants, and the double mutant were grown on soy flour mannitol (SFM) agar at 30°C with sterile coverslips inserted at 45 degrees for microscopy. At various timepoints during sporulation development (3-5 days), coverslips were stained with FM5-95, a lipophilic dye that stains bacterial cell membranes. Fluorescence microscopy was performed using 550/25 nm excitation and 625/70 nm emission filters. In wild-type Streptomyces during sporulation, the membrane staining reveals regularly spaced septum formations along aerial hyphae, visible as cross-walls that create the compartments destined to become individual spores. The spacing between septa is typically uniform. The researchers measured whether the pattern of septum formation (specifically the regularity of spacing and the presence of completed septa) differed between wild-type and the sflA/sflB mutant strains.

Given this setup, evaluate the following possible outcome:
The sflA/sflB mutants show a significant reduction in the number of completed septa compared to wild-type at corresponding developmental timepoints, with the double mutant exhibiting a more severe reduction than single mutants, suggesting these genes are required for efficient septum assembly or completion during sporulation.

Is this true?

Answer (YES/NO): YES